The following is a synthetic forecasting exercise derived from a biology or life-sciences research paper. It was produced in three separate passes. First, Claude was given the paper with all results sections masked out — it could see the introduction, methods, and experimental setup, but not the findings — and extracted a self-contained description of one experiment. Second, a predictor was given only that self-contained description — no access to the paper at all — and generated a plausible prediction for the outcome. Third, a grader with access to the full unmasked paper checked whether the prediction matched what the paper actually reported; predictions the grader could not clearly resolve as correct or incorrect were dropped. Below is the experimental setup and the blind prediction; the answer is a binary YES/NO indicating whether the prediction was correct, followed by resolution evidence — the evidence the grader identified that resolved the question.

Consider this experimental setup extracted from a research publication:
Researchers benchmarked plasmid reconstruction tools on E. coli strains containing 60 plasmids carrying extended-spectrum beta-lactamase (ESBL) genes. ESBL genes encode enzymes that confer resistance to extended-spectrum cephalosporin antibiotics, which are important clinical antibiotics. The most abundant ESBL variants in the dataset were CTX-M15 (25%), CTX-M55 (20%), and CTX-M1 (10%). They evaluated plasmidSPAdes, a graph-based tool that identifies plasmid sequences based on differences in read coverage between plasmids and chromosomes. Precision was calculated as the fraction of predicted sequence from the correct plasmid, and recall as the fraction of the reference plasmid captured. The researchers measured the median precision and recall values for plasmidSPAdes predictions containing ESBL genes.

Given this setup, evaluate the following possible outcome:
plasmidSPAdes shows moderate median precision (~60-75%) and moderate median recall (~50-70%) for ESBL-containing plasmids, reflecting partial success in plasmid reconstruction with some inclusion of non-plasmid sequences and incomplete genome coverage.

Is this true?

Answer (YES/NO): NO